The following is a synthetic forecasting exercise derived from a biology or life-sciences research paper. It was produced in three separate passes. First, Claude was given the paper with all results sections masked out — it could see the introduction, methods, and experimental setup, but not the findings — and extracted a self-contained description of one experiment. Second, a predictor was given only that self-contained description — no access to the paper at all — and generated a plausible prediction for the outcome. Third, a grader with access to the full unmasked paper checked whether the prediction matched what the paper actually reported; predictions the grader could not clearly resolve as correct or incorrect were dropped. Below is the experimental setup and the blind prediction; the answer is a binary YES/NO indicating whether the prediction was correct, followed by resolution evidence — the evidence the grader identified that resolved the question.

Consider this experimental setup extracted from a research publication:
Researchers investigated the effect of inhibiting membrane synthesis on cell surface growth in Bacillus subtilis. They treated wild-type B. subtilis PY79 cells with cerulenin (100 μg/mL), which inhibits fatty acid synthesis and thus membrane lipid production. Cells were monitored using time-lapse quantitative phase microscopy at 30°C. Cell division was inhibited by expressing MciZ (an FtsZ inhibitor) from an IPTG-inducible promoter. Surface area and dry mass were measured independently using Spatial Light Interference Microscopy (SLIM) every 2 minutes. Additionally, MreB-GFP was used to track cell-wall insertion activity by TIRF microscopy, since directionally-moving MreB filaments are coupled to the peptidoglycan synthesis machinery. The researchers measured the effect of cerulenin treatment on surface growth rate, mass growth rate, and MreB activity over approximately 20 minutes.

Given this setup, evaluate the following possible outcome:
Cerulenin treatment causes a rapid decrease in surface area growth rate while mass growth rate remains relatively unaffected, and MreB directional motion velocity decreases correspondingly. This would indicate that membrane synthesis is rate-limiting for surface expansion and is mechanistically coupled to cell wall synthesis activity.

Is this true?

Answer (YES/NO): NO